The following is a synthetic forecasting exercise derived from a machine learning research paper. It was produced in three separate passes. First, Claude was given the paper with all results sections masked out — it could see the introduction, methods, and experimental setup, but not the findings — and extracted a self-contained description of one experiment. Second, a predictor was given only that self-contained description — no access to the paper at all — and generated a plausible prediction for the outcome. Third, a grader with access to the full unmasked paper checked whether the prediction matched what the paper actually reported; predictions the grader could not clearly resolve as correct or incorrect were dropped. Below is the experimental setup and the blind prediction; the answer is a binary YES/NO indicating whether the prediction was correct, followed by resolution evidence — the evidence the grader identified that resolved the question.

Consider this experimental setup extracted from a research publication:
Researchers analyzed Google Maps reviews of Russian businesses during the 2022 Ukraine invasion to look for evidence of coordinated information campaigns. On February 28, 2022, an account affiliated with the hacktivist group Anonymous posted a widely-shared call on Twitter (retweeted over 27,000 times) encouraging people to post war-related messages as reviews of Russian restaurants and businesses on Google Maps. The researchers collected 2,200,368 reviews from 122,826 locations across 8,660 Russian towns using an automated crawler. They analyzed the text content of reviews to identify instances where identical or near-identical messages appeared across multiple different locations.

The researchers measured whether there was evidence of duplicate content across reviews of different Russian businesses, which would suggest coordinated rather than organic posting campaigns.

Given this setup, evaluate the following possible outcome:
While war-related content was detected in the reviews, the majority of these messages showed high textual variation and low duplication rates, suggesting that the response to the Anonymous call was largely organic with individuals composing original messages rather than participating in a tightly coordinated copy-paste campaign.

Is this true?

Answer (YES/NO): NO